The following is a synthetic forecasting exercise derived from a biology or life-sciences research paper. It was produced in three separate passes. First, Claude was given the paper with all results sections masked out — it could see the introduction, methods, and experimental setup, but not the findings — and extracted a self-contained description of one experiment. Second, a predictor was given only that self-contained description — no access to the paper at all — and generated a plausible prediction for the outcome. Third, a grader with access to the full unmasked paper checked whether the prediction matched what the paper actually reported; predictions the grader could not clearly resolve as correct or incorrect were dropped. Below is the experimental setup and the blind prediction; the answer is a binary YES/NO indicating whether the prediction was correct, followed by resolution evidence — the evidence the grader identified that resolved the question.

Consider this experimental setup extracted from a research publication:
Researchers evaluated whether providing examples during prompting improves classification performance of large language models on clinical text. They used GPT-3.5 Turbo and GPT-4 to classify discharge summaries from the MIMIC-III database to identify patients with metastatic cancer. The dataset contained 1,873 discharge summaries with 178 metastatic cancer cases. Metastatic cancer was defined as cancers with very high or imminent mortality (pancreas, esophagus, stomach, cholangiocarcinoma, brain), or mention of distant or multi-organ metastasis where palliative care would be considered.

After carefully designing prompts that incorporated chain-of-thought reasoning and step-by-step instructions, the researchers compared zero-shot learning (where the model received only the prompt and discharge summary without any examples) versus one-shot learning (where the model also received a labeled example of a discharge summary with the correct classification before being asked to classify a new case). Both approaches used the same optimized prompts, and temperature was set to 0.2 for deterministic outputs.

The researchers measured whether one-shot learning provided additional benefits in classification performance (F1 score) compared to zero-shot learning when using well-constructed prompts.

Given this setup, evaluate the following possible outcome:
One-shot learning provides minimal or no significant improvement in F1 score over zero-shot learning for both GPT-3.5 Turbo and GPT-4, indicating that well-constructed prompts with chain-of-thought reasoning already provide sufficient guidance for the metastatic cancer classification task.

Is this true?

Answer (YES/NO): YES